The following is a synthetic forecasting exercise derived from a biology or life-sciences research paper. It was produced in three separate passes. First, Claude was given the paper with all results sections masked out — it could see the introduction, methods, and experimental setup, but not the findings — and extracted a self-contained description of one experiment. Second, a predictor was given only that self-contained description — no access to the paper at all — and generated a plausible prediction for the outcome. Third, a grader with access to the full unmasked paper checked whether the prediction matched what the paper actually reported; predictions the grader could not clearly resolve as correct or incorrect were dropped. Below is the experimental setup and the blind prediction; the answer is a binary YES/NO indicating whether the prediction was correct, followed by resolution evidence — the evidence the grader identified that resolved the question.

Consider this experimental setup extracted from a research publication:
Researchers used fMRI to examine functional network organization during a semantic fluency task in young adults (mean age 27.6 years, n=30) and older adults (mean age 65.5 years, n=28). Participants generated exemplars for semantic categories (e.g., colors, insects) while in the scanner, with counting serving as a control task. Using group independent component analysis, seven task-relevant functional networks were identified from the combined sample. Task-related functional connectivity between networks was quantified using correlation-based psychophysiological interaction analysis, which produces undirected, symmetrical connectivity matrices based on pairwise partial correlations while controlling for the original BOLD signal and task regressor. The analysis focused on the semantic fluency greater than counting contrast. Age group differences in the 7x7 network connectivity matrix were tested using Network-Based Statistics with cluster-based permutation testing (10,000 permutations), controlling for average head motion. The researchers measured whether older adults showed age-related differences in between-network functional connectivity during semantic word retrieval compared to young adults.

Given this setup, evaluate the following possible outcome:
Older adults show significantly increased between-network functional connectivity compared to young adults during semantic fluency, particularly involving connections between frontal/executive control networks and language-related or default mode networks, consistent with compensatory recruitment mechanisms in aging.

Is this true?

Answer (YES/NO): NO